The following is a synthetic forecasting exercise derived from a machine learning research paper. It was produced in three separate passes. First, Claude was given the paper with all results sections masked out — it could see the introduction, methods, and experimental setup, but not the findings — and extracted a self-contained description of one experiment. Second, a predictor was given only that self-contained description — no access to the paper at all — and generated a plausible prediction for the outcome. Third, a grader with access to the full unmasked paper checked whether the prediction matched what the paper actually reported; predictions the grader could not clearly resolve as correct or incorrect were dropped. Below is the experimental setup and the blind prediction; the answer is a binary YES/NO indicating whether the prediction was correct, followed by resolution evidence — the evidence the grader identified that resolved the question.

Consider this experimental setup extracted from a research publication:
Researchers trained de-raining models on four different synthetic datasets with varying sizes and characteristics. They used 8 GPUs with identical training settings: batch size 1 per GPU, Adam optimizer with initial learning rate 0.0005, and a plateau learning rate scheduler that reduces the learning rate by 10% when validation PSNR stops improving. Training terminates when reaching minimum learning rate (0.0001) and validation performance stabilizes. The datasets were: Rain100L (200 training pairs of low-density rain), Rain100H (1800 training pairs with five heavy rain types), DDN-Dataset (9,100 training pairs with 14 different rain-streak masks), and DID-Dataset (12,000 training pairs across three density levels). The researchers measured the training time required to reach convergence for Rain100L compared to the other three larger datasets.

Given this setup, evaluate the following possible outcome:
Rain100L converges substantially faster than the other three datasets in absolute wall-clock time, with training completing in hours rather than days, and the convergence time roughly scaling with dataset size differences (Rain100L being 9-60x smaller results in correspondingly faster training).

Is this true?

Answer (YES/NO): YES